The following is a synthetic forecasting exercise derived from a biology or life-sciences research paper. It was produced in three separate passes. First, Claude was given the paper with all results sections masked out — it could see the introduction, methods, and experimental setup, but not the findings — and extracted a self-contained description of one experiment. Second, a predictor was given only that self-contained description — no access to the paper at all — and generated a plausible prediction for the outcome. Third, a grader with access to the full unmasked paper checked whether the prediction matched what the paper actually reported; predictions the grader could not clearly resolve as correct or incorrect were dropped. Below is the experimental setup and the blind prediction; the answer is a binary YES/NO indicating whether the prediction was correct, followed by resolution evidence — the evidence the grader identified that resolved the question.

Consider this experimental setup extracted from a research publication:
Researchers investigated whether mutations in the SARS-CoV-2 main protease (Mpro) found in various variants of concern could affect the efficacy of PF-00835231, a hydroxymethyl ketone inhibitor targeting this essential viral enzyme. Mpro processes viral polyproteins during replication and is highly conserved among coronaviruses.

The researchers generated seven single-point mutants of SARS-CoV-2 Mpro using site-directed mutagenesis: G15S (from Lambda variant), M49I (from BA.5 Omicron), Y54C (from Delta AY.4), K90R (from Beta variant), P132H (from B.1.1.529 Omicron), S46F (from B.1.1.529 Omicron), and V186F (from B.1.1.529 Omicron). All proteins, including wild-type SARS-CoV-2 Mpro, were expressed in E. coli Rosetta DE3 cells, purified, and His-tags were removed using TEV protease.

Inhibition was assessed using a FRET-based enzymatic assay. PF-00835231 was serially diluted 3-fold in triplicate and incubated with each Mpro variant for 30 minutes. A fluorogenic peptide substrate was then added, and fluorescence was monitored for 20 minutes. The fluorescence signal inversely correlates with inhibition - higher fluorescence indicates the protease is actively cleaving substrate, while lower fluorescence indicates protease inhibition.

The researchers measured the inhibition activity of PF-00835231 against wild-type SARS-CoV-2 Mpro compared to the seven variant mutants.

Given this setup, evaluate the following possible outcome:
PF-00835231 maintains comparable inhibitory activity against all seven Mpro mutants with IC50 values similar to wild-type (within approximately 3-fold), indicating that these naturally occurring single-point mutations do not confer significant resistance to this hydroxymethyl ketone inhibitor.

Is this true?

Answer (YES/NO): NO